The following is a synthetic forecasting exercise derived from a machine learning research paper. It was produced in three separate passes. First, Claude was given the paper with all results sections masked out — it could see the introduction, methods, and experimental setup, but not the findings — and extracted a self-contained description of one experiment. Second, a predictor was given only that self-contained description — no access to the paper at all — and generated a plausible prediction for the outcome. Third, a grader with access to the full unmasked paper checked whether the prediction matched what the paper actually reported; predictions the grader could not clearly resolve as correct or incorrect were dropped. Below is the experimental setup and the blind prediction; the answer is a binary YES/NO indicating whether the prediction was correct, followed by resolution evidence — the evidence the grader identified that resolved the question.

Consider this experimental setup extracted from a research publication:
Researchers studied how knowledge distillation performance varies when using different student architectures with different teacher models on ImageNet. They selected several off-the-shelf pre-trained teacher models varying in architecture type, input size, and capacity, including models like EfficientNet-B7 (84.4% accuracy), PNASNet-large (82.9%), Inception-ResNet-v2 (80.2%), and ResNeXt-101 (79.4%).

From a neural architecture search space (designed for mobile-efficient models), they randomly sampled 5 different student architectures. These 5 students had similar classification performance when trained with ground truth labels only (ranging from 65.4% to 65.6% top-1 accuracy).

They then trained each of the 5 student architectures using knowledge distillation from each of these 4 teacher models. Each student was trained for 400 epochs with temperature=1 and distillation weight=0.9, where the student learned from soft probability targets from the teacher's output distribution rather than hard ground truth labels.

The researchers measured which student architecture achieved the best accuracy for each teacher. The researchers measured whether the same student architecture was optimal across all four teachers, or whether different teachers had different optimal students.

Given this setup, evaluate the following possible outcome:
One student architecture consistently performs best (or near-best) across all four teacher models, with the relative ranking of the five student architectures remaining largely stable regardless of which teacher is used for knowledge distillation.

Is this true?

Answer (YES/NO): NO